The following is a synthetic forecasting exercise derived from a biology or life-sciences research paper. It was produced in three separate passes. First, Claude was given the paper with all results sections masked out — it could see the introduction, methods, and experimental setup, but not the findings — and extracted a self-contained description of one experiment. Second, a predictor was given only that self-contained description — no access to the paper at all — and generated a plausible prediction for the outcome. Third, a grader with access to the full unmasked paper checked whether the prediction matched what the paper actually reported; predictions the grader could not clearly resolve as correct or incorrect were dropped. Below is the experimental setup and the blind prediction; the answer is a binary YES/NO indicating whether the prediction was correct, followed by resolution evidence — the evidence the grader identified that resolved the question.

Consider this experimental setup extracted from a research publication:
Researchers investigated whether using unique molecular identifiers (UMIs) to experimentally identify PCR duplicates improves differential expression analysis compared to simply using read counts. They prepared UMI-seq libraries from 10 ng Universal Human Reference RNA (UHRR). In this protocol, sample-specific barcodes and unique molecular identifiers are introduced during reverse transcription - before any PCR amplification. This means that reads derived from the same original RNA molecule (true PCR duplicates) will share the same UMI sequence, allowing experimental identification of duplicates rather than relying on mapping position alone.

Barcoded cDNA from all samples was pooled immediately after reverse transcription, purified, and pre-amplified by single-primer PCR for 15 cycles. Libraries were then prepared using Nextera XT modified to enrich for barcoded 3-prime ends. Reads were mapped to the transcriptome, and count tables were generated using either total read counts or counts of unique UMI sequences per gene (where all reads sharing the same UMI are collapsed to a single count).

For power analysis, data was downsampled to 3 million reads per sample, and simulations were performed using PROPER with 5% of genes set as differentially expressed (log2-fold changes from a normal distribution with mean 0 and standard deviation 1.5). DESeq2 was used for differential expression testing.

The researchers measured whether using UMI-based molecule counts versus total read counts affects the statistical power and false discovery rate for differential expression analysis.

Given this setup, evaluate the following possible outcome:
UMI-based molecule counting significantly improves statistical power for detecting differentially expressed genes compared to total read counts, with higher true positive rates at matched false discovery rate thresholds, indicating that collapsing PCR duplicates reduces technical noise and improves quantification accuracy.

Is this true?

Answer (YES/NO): NO